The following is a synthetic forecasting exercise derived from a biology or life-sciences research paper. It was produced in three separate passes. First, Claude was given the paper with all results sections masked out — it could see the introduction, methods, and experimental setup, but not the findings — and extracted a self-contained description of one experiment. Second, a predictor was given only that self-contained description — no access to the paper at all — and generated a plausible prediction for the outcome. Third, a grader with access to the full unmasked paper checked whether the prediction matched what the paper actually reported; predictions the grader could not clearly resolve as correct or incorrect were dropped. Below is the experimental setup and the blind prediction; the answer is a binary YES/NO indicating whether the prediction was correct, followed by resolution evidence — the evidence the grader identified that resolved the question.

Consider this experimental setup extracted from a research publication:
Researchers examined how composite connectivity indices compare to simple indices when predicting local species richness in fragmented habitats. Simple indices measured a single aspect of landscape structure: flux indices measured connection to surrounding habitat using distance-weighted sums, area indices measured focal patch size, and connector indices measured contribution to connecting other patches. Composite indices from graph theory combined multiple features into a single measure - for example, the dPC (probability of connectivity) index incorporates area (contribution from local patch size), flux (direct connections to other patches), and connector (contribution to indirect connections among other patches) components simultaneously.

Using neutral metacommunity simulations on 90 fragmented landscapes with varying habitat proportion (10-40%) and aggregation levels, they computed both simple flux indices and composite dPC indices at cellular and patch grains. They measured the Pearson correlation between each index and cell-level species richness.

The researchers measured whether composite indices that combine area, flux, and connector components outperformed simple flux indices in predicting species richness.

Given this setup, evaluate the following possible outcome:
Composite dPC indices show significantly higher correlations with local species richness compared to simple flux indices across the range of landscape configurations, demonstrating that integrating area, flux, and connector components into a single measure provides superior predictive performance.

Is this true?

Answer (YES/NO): NO